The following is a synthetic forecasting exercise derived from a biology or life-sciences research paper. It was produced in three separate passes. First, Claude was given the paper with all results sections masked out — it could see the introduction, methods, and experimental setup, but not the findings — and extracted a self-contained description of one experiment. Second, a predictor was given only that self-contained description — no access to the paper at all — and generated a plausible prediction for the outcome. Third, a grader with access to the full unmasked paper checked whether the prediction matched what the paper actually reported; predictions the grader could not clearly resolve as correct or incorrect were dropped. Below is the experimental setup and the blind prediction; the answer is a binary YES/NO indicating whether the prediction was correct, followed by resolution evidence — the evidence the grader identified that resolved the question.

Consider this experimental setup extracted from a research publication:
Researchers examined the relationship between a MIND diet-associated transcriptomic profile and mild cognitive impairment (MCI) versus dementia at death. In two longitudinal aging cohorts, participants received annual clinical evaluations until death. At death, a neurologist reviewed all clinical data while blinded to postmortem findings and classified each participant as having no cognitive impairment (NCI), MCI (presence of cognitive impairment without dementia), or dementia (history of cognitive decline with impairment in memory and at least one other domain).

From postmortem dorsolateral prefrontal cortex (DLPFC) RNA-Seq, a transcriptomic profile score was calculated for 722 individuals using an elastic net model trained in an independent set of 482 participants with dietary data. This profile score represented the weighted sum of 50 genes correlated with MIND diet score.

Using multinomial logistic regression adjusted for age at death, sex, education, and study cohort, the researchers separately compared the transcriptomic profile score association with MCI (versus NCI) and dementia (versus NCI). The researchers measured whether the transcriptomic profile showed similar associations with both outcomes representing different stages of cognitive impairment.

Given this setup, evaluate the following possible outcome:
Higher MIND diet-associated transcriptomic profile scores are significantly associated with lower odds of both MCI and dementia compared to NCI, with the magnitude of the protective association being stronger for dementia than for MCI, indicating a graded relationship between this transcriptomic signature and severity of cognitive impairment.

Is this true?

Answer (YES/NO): NO